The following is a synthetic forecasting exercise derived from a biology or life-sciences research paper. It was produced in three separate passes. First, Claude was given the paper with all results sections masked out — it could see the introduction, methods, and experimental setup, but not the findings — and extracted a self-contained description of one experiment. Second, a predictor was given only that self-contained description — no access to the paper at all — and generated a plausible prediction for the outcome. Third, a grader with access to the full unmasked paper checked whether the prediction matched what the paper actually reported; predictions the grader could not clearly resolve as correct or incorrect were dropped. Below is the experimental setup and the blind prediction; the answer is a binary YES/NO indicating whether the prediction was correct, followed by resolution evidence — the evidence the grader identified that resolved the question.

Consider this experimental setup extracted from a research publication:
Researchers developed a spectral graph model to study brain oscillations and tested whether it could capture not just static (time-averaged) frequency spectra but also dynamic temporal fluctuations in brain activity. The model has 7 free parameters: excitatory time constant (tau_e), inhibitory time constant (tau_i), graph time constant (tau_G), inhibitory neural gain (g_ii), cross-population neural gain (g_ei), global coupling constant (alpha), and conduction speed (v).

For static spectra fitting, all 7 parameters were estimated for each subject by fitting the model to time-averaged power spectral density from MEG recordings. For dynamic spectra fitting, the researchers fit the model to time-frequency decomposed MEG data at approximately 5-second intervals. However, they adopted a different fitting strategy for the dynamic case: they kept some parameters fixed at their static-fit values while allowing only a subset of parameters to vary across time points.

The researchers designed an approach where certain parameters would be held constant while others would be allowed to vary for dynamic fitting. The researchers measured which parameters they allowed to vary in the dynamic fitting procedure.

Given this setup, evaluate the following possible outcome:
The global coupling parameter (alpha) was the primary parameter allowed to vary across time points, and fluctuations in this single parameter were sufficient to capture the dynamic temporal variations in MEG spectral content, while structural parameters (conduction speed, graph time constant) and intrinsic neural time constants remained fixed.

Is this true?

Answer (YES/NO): NO